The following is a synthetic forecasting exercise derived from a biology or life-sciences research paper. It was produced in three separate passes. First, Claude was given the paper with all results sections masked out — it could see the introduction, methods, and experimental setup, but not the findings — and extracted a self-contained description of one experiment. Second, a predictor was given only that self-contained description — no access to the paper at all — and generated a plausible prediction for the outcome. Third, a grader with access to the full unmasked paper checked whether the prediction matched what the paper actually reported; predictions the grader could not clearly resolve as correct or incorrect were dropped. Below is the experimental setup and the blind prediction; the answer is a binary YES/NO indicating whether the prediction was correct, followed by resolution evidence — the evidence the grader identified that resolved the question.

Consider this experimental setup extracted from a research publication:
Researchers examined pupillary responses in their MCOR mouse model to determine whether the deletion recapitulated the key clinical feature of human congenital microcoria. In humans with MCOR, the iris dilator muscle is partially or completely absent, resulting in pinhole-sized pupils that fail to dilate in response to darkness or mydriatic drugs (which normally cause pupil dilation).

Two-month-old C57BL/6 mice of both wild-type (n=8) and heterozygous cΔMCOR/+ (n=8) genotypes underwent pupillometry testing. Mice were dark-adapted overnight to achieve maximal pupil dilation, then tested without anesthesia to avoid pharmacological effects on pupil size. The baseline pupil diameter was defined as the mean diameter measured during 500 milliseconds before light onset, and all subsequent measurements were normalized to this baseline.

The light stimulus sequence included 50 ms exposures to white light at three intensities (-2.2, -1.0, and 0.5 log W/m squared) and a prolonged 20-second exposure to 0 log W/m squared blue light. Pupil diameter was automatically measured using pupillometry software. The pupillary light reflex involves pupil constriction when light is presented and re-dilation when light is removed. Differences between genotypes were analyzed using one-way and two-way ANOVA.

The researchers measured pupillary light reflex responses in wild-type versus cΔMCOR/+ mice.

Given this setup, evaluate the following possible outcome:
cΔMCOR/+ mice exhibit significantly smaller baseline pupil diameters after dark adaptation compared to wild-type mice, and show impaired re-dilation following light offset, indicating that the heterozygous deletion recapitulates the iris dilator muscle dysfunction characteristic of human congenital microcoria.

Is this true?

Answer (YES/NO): NO